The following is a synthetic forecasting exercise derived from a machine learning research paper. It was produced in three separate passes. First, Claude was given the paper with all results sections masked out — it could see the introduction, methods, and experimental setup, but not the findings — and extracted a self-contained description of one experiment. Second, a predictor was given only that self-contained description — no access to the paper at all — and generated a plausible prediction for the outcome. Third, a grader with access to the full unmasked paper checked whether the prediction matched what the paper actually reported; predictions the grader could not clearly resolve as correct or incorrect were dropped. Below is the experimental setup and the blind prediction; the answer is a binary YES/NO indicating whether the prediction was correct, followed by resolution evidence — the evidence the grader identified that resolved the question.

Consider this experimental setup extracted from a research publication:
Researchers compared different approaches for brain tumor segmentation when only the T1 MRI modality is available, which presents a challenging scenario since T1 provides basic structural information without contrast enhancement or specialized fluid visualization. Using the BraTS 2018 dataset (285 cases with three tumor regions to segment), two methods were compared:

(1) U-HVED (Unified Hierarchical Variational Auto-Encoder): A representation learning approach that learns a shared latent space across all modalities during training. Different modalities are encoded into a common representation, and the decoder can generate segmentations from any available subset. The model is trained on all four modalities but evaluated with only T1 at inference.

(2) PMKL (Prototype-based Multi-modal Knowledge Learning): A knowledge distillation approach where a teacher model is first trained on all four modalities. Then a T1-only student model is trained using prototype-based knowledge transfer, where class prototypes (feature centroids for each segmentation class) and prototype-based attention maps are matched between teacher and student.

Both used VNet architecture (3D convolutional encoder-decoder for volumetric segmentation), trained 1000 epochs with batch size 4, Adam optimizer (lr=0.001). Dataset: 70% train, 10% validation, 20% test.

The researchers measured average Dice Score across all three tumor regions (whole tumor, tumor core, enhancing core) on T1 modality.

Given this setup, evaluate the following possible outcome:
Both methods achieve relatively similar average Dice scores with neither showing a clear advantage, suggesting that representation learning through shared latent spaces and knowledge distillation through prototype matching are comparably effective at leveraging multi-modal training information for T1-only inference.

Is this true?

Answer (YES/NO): NO